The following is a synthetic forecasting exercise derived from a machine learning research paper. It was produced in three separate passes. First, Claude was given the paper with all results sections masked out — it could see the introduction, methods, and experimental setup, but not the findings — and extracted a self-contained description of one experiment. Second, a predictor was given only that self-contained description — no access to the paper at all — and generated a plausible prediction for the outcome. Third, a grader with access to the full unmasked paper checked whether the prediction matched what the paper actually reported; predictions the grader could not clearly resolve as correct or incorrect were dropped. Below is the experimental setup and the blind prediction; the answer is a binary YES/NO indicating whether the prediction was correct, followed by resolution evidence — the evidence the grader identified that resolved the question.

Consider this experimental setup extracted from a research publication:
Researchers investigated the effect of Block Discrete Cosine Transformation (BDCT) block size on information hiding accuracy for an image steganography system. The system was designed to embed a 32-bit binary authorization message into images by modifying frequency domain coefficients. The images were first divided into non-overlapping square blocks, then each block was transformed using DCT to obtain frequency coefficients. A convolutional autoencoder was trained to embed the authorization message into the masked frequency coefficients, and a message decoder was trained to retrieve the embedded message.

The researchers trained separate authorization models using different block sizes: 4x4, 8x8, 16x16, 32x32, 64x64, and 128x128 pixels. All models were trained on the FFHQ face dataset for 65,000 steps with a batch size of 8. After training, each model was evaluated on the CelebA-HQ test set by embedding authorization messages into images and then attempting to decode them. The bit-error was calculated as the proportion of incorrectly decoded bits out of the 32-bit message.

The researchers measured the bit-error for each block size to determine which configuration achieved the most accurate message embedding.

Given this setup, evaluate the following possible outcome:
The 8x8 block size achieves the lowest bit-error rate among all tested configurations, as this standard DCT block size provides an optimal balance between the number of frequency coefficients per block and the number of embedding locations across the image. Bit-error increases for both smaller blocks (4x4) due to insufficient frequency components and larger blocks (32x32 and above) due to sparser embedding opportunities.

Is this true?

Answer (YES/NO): NO